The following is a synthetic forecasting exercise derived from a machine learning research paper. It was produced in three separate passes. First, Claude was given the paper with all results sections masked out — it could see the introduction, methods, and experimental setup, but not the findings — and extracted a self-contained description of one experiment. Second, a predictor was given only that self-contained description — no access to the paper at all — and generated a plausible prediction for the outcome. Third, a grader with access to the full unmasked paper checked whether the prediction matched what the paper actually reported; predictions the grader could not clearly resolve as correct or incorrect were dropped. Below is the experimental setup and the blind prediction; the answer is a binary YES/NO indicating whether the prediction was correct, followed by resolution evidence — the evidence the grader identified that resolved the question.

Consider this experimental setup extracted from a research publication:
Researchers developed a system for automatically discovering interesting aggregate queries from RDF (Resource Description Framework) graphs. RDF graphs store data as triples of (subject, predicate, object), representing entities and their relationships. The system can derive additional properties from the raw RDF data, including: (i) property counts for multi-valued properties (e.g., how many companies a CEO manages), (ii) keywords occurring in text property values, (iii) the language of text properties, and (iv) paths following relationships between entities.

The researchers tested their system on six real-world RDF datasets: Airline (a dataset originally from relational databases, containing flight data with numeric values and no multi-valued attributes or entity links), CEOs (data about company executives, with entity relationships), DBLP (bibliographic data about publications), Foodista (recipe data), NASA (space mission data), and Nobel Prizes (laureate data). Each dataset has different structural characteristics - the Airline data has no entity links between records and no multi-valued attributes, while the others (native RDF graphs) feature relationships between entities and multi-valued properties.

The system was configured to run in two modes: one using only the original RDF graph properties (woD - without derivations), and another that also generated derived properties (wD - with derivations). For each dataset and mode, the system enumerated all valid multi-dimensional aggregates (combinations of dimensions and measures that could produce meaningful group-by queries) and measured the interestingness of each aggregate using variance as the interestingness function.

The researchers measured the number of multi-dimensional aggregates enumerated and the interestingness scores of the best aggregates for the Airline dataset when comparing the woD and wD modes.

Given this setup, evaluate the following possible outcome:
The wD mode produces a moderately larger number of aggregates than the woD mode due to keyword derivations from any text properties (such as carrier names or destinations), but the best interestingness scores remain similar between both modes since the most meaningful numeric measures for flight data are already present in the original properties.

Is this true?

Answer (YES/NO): NO